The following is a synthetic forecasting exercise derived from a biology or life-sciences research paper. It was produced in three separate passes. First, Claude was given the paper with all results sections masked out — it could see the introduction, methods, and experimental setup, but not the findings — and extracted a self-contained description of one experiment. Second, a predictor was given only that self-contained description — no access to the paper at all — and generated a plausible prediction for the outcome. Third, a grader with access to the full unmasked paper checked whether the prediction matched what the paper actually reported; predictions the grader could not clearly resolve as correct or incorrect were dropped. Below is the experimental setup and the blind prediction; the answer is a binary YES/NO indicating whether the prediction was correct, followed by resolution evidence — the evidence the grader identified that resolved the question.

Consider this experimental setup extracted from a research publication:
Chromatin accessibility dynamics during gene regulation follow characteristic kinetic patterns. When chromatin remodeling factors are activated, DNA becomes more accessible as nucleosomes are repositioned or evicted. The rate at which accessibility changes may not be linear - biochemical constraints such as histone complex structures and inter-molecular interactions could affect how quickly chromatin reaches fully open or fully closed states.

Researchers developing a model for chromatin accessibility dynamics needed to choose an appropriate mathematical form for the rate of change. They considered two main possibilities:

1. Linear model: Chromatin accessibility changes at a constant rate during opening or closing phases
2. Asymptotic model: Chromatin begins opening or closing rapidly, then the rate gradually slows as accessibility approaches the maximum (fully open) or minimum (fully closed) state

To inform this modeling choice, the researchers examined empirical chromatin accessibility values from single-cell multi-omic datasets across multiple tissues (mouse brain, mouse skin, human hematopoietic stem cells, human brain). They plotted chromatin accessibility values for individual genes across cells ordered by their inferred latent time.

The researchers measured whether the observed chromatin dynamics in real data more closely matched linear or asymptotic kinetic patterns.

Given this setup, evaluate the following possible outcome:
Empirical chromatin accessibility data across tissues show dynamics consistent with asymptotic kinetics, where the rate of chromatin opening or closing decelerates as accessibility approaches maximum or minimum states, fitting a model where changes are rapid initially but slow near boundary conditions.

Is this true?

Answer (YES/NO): YES